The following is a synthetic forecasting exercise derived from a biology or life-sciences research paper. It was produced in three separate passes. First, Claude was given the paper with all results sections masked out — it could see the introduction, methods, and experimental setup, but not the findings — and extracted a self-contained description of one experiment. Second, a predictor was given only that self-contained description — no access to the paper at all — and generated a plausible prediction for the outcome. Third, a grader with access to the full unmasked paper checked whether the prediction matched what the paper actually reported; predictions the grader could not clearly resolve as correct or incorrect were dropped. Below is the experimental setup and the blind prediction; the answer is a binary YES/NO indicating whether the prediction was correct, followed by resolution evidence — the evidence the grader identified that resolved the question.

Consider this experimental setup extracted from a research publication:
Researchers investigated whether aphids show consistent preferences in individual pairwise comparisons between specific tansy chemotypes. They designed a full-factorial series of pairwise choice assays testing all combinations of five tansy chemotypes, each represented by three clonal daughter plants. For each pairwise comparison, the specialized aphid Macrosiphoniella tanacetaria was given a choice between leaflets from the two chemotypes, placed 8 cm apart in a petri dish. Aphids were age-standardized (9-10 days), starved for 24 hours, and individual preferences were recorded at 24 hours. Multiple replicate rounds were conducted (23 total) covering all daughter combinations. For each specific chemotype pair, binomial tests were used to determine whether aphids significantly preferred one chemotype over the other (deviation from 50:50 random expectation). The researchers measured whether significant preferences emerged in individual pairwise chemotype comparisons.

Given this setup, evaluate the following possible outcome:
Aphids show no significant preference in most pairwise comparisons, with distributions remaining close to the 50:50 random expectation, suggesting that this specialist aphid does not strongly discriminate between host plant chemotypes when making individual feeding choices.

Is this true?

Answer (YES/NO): NO